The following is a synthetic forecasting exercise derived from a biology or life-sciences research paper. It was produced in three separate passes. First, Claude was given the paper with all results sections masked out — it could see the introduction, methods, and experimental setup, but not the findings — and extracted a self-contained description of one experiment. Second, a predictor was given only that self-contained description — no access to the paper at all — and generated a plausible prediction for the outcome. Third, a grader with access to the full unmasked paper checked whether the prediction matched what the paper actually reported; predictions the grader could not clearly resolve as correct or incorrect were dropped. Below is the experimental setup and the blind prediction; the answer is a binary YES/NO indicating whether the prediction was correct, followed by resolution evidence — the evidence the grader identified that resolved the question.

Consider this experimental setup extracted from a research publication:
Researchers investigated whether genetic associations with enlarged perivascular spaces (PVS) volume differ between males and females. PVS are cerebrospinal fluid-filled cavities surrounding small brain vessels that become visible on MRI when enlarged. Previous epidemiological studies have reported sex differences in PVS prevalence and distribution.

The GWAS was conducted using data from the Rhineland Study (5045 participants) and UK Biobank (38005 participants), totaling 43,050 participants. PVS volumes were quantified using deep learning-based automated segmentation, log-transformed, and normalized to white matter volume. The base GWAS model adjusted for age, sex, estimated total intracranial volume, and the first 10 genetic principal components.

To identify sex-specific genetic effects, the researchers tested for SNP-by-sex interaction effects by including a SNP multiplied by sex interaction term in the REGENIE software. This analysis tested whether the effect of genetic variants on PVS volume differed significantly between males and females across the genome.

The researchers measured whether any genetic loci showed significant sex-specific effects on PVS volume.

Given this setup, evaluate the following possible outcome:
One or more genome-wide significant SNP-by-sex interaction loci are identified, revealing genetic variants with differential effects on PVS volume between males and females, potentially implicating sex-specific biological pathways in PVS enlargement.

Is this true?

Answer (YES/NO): YES